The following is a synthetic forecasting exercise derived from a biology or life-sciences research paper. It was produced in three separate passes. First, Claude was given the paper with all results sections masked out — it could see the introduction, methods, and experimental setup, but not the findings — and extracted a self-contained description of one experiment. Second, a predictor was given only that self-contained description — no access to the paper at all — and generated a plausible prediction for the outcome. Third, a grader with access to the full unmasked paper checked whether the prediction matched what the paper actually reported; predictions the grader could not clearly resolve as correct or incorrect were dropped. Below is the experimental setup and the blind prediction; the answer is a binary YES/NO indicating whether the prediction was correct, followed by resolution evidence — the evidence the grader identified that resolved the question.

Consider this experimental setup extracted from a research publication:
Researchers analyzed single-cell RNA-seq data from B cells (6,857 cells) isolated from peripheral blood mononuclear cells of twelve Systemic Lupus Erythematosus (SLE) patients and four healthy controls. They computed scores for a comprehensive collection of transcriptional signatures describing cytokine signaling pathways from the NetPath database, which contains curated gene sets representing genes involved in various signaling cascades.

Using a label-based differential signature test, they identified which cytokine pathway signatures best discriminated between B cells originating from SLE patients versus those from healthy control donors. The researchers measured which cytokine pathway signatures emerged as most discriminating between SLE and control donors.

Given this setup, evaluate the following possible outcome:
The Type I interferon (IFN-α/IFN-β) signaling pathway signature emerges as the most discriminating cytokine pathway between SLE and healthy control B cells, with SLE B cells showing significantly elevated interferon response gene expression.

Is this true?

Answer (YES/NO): NO